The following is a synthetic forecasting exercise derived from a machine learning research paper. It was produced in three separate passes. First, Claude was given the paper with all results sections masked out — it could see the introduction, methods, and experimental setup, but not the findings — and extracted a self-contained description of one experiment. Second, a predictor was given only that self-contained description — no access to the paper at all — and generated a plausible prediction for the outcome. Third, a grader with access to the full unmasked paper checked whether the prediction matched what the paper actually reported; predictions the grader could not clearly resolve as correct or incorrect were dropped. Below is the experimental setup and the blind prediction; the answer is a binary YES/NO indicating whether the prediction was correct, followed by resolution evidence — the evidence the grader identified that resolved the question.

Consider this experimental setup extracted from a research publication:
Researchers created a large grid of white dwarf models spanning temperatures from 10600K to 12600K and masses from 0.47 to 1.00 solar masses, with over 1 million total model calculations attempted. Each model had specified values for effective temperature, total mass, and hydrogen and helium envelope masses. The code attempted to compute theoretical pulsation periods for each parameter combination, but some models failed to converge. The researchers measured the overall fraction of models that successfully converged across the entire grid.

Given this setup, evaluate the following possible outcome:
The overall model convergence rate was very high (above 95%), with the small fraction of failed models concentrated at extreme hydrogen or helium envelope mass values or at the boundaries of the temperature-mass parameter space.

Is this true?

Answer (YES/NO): NO